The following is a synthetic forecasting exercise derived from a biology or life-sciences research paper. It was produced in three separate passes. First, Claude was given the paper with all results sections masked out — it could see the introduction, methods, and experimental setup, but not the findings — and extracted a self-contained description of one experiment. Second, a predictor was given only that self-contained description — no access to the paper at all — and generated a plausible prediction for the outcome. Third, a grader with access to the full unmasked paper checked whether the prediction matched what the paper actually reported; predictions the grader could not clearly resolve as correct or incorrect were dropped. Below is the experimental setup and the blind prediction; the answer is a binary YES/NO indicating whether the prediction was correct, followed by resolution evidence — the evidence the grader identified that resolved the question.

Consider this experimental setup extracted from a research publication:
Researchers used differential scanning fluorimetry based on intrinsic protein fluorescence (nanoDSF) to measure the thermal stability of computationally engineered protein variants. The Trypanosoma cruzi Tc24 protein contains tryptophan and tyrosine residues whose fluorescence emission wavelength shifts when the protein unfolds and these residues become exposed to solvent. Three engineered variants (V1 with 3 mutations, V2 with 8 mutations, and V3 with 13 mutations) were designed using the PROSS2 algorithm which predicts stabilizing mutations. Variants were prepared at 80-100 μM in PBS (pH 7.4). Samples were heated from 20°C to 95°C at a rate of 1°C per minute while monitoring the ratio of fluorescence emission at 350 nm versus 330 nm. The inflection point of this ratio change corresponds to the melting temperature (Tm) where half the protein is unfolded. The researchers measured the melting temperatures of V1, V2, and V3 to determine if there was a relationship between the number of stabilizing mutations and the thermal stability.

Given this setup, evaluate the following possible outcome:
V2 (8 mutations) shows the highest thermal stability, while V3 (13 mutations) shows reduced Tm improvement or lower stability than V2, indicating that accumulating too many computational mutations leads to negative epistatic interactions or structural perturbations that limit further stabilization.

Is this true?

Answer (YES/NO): NO